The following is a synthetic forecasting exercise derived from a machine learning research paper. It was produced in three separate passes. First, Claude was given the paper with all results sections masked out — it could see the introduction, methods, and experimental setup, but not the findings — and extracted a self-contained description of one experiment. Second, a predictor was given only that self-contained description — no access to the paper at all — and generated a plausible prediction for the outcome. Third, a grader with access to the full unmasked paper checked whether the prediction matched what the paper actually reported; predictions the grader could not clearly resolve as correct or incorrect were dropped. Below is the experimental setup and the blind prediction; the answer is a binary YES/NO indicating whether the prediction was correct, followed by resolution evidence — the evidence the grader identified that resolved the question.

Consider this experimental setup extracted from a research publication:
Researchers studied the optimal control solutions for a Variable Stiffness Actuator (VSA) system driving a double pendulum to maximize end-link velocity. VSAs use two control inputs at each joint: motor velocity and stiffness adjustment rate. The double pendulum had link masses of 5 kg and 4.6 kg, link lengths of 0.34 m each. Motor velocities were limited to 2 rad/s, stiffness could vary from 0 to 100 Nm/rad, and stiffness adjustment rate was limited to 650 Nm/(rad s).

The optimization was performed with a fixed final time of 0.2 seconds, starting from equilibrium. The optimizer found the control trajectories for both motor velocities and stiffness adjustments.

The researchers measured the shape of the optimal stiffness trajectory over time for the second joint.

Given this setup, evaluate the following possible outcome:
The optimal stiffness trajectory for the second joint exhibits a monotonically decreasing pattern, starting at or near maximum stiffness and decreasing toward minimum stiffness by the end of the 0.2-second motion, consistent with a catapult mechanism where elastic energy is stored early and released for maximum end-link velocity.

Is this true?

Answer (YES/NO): NO